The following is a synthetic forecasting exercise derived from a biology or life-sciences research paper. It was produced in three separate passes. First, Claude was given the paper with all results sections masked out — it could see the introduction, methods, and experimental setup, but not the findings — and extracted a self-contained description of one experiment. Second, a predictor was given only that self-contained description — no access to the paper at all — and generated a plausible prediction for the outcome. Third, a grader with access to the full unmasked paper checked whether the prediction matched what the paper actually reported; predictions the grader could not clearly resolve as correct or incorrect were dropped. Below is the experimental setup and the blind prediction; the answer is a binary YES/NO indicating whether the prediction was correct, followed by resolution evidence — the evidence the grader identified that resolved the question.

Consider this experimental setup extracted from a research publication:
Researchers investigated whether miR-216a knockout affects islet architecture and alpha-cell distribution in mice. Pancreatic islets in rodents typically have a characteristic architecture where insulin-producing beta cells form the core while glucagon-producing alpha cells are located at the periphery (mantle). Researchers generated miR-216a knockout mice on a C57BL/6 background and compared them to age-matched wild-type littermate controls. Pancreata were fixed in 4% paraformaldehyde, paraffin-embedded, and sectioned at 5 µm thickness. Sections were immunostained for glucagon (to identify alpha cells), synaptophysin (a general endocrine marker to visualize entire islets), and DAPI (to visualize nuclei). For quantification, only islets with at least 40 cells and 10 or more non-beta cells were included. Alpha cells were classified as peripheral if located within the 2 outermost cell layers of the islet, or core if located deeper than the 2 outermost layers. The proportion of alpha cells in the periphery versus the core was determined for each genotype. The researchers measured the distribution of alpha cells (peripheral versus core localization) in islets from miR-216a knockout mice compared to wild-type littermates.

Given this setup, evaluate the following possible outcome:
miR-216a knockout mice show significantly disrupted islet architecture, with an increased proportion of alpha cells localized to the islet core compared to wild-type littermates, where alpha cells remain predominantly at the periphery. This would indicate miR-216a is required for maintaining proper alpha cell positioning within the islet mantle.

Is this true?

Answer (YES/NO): NO